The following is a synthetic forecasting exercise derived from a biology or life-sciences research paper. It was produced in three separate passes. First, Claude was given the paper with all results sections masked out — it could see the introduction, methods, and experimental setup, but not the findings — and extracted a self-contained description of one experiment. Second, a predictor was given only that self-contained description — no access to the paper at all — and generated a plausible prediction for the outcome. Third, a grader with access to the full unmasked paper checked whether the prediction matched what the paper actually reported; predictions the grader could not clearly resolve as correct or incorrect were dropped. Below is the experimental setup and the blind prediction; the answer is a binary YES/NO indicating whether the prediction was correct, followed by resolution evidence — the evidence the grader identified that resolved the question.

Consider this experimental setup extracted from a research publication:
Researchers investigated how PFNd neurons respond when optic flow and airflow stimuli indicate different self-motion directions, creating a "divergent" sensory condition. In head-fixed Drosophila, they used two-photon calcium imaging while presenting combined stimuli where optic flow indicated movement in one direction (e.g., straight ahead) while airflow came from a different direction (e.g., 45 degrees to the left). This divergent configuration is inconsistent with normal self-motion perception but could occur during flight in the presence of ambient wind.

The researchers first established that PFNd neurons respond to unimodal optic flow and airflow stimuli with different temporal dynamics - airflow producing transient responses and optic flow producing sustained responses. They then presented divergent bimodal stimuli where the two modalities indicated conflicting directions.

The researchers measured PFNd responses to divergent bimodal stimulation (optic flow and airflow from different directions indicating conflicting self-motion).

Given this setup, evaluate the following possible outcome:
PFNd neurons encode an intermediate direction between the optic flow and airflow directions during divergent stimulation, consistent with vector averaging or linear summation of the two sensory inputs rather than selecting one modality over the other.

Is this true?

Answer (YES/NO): YES